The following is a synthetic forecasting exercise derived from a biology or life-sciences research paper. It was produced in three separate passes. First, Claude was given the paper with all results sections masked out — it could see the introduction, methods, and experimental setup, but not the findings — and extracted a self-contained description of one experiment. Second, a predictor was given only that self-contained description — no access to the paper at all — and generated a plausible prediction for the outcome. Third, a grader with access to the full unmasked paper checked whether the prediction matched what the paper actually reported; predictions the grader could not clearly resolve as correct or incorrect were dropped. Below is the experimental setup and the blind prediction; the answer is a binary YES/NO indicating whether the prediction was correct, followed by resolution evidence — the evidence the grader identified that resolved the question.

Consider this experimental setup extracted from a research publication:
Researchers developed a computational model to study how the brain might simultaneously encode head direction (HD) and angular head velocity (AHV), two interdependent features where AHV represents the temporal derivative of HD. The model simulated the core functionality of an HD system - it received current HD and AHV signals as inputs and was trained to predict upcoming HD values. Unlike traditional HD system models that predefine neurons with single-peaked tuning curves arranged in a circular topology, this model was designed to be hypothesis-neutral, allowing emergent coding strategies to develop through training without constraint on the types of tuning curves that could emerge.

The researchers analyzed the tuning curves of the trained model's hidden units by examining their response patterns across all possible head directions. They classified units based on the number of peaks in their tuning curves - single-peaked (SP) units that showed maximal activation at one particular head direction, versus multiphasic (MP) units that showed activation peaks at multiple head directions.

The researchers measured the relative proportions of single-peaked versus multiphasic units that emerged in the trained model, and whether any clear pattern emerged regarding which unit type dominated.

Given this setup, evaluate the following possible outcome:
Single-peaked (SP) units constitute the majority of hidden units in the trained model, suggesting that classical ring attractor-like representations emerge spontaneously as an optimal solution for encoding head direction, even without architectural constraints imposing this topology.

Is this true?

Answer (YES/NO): YES